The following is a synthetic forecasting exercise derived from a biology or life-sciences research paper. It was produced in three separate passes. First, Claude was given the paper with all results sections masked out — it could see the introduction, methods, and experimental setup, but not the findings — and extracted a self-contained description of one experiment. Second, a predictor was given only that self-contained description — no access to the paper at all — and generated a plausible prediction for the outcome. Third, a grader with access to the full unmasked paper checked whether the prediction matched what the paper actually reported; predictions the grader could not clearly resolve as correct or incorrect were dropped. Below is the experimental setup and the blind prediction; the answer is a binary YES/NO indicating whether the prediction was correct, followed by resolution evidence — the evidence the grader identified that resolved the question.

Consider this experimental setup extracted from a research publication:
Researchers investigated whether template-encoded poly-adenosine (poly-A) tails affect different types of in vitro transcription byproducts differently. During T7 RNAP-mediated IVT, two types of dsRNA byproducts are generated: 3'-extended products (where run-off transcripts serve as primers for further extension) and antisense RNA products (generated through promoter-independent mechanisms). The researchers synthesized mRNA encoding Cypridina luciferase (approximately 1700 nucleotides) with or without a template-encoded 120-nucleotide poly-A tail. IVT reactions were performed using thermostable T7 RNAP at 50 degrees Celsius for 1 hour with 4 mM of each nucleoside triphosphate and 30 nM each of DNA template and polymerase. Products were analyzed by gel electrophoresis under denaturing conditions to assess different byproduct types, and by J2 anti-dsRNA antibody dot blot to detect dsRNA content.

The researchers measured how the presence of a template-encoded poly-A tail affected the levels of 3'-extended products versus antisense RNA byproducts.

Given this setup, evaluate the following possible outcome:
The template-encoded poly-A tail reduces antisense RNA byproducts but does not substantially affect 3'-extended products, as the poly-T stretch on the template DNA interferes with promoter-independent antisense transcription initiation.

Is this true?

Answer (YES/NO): YES